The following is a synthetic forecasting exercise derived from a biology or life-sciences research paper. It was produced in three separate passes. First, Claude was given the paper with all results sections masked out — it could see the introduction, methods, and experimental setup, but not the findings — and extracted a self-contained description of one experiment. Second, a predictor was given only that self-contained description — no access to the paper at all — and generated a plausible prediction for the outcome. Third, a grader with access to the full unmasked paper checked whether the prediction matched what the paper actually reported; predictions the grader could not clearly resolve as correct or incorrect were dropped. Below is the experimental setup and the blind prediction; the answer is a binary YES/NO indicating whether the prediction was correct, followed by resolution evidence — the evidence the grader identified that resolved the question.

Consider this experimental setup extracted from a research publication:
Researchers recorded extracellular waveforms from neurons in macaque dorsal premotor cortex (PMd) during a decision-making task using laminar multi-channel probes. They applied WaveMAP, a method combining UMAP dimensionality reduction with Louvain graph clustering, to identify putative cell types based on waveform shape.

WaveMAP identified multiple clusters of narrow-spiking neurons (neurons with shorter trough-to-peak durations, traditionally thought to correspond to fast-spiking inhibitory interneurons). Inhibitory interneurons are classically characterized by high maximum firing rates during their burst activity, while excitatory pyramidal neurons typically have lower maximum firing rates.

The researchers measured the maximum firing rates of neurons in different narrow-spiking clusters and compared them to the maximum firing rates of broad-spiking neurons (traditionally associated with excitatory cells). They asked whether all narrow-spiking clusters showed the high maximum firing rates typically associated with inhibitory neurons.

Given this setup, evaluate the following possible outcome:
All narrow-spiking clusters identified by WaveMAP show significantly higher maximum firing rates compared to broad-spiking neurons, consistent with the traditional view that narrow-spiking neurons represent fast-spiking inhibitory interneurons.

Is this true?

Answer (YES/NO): NO